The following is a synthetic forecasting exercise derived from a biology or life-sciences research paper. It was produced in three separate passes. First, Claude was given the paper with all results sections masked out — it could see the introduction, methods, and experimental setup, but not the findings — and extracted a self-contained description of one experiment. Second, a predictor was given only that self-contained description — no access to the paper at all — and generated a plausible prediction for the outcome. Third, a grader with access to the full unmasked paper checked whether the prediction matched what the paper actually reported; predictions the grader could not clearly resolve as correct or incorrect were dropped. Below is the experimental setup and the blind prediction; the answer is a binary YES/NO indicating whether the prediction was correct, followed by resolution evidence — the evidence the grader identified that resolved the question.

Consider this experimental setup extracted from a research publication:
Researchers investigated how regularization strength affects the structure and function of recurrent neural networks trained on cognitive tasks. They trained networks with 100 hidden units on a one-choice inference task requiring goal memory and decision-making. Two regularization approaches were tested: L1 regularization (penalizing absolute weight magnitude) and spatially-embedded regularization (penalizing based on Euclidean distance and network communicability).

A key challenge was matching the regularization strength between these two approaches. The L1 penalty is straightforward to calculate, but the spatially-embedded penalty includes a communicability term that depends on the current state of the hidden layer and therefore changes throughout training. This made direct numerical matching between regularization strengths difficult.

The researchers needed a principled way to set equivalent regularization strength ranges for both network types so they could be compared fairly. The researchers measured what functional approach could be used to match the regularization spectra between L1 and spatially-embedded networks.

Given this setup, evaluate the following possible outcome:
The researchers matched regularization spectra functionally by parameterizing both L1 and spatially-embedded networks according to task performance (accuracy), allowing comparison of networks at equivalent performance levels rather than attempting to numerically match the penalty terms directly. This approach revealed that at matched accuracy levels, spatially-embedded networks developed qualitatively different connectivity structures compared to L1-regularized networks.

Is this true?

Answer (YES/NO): YES